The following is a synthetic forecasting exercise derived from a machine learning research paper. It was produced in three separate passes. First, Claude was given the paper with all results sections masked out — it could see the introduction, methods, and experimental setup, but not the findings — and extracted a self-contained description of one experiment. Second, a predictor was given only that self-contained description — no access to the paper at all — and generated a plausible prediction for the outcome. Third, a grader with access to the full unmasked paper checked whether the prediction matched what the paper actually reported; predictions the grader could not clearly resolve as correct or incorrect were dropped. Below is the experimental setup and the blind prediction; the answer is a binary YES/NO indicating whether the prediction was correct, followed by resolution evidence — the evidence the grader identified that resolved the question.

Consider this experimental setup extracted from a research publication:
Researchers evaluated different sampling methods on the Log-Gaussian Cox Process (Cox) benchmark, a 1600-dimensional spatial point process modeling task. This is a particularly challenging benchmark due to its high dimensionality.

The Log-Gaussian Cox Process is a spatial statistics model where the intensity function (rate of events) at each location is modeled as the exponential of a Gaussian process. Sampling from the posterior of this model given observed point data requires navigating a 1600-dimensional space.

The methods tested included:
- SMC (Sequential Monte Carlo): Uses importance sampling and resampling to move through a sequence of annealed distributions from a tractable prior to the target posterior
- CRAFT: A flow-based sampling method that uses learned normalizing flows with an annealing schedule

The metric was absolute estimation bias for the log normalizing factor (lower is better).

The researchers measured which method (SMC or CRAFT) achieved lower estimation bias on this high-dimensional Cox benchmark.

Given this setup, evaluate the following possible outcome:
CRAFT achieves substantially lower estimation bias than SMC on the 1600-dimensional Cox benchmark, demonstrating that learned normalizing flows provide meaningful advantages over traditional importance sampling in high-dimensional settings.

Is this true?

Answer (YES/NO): YES